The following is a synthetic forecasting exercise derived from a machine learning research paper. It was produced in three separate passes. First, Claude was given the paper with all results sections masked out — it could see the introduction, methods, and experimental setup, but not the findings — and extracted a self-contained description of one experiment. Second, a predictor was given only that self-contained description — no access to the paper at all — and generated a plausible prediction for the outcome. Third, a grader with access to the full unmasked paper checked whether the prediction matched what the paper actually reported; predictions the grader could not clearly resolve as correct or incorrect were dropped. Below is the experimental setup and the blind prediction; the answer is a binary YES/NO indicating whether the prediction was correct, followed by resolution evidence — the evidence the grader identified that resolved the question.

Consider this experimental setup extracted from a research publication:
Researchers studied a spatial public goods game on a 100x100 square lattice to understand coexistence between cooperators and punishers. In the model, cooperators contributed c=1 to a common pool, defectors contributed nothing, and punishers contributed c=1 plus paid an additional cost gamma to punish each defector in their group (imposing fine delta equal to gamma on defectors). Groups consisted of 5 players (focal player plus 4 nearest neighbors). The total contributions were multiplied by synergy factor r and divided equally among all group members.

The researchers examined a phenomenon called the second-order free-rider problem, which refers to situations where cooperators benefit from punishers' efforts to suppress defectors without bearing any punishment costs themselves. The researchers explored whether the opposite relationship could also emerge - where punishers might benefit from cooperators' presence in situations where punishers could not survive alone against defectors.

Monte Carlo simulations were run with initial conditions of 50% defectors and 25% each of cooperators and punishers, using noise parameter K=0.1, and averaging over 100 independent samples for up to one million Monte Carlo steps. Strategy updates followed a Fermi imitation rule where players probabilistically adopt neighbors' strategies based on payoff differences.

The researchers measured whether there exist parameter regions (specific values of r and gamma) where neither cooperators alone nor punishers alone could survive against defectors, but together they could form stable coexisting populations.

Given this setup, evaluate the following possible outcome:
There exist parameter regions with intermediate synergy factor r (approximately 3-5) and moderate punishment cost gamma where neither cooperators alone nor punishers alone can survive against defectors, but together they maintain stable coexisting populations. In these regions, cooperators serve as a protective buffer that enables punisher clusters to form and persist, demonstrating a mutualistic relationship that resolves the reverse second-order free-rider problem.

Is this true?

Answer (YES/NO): NO